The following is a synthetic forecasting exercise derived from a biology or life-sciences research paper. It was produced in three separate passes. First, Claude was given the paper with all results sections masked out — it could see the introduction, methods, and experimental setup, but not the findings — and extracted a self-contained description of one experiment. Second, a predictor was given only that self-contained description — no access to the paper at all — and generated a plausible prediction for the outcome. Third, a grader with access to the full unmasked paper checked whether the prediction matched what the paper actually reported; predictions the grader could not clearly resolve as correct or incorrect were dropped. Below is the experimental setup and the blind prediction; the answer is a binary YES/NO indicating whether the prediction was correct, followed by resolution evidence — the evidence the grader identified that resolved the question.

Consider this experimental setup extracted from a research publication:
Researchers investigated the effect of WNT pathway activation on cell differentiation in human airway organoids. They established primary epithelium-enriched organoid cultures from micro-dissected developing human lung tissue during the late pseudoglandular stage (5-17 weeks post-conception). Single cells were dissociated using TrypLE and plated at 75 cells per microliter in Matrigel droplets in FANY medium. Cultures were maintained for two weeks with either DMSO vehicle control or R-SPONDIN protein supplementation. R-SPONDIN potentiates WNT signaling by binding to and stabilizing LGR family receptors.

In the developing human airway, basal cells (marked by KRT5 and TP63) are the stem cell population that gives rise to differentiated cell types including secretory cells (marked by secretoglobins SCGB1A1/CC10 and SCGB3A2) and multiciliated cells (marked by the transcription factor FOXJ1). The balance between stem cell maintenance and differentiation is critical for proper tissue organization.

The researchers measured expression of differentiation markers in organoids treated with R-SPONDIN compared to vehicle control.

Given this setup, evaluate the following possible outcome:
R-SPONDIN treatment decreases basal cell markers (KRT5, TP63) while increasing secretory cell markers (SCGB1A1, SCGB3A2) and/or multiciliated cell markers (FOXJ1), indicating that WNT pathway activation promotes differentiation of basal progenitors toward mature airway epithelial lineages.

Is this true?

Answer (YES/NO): NO